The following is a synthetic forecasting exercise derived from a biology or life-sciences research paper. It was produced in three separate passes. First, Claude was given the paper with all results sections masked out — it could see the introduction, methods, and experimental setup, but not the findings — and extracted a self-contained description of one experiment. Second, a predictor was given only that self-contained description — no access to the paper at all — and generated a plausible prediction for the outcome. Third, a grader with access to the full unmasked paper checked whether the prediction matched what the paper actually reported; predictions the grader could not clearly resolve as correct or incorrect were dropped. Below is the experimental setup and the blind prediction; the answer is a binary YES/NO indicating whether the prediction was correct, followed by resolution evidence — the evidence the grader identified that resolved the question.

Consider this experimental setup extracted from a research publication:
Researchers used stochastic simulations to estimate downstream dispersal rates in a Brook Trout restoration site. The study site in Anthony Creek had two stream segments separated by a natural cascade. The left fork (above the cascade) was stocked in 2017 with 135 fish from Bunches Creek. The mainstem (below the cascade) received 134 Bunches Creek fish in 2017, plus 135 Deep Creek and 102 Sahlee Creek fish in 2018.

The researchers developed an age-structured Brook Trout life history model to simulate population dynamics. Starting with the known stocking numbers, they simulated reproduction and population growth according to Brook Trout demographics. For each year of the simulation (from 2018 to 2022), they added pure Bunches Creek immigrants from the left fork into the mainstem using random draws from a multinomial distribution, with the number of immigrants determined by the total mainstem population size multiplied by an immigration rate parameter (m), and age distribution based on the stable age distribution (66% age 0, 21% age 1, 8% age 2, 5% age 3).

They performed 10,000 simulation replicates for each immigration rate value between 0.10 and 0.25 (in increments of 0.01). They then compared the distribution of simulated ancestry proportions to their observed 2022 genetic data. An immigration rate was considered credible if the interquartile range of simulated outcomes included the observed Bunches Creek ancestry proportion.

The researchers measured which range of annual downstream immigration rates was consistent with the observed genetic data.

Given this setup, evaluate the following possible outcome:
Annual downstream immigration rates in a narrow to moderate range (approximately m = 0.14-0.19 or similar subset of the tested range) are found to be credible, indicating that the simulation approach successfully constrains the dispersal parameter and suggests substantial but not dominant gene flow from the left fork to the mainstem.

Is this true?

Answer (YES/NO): YES